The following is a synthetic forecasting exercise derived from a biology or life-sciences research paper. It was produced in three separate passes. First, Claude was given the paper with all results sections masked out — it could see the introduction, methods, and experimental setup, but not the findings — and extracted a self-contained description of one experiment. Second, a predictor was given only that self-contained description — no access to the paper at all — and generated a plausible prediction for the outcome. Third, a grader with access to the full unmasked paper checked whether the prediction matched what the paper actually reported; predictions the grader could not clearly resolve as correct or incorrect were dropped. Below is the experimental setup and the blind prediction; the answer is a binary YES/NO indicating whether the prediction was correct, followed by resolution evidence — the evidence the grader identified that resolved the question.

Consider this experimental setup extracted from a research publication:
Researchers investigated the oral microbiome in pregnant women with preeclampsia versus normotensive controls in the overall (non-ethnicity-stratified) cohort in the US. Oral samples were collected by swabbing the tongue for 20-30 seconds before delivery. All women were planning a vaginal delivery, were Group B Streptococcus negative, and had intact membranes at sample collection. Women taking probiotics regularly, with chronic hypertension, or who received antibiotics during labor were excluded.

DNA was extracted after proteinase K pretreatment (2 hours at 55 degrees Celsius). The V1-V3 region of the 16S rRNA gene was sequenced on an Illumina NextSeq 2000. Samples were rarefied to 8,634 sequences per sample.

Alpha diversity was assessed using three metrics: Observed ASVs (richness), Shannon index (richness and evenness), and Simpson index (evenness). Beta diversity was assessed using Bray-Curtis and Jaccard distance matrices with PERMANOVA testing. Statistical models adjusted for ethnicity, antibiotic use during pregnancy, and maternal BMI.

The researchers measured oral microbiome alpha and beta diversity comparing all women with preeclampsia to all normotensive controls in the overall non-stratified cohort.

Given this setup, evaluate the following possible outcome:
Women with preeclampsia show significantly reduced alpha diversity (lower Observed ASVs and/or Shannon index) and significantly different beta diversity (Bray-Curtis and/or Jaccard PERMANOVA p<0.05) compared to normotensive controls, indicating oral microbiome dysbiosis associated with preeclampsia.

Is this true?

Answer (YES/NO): YES